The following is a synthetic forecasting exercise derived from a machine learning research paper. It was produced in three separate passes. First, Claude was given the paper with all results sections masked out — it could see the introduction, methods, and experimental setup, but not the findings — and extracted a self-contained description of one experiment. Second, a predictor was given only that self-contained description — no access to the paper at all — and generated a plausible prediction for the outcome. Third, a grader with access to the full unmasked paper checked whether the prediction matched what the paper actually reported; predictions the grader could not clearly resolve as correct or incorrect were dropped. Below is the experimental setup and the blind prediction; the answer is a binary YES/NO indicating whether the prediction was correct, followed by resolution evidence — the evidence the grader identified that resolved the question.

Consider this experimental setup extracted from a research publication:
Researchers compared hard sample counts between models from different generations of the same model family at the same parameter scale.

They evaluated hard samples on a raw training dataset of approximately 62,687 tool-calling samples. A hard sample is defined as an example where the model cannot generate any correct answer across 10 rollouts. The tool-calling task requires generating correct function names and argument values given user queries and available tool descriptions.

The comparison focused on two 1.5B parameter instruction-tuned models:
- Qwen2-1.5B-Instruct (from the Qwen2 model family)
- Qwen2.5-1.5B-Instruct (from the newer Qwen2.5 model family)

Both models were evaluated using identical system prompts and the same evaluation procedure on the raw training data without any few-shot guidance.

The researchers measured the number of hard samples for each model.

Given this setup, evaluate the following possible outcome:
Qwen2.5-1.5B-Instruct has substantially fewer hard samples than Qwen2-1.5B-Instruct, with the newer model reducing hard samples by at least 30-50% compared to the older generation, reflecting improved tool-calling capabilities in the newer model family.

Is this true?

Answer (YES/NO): YES